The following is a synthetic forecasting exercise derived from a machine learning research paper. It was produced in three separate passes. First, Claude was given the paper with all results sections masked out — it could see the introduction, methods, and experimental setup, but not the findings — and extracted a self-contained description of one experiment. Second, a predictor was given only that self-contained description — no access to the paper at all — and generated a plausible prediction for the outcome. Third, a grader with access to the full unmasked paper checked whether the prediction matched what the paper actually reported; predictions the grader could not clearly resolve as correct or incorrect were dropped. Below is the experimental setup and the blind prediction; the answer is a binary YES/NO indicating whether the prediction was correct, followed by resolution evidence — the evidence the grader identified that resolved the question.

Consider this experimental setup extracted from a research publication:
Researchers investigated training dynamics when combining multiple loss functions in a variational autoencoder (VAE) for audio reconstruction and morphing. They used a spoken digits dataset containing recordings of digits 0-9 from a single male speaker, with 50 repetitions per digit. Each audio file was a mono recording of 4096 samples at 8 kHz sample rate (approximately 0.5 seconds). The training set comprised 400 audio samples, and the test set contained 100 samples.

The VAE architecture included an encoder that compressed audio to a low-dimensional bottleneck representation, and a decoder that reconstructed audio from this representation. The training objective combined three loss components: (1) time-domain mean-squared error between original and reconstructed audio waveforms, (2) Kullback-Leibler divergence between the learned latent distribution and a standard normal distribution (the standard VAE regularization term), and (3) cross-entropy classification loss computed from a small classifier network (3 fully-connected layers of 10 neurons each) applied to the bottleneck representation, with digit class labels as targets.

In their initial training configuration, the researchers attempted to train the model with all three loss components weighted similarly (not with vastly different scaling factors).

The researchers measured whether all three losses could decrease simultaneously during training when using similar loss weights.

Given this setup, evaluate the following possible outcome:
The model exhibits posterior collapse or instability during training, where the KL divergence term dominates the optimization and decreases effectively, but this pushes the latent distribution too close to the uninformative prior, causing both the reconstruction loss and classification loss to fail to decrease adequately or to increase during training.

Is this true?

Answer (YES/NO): NO